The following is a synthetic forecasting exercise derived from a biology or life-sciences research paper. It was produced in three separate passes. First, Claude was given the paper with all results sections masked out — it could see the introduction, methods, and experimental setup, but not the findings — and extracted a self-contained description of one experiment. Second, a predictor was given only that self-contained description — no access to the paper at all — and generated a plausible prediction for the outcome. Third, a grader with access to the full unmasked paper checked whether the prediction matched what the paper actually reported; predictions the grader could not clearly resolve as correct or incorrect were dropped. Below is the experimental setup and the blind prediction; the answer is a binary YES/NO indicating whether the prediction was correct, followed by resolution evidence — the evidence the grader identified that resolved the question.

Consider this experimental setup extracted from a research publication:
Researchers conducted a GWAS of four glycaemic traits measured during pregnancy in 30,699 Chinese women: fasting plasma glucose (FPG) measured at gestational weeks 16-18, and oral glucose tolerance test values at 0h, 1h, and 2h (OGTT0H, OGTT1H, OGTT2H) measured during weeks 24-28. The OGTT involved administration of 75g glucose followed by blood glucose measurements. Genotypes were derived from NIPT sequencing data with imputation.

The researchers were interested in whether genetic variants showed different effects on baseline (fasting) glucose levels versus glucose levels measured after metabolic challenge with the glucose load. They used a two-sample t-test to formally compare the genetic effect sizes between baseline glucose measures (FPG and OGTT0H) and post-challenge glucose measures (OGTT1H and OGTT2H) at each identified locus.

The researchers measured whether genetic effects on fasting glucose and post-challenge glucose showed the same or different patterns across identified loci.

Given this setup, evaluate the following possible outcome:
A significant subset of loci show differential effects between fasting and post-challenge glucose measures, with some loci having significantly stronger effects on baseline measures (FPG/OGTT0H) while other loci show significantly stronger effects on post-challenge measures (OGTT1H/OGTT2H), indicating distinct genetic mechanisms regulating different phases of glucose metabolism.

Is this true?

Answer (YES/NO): YES